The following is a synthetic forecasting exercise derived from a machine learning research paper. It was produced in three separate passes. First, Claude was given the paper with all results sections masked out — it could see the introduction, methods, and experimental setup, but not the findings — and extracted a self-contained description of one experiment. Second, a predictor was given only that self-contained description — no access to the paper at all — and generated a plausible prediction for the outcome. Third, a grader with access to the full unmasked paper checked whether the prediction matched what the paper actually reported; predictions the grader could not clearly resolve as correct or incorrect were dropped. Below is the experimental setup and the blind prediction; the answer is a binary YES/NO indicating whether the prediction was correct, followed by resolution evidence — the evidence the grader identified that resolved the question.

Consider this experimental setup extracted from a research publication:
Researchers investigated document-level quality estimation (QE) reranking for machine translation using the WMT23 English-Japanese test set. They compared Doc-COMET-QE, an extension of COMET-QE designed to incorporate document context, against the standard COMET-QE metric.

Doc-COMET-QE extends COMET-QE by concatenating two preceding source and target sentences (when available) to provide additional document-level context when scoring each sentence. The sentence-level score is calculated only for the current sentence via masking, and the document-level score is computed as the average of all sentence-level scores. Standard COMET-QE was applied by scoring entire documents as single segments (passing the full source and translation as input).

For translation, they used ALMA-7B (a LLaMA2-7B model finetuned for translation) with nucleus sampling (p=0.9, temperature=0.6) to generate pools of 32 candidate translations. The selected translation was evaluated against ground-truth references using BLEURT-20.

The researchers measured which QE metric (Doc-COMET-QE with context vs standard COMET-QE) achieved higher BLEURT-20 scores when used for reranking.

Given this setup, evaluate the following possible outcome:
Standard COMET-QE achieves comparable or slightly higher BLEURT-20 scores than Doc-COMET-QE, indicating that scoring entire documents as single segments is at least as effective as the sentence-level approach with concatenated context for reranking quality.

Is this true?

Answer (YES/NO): YES